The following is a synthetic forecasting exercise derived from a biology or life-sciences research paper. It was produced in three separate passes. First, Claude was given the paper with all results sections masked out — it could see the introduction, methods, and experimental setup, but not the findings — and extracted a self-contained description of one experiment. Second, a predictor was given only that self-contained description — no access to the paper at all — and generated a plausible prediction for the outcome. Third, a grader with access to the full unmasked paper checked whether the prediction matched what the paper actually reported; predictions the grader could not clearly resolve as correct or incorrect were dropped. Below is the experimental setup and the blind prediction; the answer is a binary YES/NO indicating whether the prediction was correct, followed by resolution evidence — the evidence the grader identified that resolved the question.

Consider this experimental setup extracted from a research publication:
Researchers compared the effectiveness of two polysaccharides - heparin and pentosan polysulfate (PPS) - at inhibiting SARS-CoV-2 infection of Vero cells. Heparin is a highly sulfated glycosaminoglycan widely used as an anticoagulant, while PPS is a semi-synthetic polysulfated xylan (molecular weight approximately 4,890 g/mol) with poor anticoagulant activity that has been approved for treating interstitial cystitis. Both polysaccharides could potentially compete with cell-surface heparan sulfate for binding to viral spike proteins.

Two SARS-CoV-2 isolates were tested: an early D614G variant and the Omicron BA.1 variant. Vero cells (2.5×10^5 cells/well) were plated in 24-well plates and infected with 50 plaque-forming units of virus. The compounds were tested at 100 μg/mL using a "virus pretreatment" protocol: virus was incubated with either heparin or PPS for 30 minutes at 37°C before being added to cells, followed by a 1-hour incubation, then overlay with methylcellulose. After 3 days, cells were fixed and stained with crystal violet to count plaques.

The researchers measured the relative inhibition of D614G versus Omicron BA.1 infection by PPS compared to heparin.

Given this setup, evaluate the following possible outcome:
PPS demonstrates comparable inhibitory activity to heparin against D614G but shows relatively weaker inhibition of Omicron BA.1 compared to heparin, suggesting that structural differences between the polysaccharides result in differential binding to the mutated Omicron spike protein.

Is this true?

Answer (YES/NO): NO